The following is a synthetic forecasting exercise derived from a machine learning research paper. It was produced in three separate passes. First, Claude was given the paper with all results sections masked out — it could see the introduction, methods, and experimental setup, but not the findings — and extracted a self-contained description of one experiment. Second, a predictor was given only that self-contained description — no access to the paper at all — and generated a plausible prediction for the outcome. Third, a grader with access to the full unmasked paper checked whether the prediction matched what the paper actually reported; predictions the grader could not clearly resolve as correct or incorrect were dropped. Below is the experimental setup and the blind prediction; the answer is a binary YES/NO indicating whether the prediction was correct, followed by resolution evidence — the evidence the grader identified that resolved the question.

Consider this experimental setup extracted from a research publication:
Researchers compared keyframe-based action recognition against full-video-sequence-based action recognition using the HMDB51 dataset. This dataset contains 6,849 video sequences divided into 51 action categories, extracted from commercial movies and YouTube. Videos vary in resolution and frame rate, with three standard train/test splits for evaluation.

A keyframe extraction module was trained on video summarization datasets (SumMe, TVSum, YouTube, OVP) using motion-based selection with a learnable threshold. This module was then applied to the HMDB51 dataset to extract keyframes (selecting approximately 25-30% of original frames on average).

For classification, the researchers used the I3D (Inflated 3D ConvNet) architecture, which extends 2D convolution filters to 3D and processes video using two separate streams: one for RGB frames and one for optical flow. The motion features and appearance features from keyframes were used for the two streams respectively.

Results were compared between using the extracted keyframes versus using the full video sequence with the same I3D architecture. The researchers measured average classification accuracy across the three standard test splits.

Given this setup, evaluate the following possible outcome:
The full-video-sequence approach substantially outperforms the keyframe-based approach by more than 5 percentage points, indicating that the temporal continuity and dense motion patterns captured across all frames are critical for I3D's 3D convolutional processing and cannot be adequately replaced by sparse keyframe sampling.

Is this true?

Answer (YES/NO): NO